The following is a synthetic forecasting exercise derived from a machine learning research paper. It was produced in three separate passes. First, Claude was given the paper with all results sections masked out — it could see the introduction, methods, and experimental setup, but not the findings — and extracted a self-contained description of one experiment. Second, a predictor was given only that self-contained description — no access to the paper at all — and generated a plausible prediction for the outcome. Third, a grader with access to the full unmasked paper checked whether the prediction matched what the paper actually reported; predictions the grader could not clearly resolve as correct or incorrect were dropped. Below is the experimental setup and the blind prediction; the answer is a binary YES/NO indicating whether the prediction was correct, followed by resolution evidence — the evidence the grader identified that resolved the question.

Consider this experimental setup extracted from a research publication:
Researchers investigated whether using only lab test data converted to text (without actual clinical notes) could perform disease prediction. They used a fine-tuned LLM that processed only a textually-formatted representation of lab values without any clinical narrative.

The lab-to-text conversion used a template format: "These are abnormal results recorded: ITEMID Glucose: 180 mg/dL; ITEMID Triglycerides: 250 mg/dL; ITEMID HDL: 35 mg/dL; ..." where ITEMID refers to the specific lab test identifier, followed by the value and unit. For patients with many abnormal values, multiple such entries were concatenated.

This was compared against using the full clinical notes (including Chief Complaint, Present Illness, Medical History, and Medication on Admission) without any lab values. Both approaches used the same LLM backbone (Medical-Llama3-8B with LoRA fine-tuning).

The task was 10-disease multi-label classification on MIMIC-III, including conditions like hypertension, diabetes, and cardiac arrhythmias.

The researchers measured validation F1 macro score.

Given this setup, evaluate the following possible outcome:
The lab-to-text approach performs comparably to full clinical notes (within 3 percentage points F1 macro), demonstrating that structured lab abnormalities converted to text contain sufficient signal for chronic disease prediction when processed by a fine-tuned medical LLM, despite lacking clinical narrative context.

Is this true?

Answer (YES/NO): NO